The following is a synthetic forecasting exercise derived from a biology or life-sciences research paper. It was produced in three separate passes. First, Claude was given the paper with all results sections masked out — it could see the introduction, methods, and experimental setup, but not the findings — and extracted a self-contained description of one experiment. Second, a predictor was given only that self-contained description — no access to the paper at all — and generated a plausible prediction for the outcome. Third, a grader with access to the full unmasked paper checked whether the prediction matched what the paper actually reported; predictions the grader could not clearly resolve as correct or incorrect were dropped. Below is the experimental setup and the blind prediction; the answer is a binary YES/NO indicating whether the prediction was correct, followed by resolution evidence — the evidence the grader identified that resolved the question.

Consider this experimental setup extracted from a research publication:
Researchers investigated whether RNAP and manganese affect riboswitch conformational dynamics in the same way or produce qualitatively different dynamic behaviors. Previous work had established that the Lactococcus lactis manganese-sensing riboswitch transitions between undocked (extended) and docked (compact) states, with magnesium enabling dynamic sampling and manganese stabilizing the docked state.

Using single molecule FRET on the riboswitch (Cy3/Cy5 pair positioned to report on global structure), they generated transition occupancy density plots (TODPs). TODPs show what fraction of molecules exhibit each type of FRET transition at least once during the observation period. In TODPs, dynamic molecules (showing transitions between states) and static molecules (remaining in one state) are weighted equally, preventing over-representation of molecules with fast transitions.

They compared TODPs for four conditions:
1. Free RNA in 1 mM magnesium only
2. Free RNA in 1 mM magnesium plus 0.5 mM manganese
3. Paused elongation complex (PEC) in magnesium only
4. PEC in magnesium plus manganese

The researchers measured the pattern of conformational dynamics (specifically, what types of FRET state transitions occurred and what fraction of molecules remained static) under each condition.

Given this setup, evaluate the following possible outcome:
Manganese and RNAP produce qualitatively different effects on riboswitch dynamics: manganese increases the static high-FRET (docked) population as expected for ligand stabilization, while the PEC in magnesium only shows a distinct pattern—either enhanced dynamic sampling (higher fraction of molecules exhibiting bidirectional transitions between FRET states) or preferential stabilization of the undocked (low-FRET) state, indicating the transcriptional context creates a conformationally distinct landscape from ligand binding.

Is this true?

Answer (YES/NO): YES